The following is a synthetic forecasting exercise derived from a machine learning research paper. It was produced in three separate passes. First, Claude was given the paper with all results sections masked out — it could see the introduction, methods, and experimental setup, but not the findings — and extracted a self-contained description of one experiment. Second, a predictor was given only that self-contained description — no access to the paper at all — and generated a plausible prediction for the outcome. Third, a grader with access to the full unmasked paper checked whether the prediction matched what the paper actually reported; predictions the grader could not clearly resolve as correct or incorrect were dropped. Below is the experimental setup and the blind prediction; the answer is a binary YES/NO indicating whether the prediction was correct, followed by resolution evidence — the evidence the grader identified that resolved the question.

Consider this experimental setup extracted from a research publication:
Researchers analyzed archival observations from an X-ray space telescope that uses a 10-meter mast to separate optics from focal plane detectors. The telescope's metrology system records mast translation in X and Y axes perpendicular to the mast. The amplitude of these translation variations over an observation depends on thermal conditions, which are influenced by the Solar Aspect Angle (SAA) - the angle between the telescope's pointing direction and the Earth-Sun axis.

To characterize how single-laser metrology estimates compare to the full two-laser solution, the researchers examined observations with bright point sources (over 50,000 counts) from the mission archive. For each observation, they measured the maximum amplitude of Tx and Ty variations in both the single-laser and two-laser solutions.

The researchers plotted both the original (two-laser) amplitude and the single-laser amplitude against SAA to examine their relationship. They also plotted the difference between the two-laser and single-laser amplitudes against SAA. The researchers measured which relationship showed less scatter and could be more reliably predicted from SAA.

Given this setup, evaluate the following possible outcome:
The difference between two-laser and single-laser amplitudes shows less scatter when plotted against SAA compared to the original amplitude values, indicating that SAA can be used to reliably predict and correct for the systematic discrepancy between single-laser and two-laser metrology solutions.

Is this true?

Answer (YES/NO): YES